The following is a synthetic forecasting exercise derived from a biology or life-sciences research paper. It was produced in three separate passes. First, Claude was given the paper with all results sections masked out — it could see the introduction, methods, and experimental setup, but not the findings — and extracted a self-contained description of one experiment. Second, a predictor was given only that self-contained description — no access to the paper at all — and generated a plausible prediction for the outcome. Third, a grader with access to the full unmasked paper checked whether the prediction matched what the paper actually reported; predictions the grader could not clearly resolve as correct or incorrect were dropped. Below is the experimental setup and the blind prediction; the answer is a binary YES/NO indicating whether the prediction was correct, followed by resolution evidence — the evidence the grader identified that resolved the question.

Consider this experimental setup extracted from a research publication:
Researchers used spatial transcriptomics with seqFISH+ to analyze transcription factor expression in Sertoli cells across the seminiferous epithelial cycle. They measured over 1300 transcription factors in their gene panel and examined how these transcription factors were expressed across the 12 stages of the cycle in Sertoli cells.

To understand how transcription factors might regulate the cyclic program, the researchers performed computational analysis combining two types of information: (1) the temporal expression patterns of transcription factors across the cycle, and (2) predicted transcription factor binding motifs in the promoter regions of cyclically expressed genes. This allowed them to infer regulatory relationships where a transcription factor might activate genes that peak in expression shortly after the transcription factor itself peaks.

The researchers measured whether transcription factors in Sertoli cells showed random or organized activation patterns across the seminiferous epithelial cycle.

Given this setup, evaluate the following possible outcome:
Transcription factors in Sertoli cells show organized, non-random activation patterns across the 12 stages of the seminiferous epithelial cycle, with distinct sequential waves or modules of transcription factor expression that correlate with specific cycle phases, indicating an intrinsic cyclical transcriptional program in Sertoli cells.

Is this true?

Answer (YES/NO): YES